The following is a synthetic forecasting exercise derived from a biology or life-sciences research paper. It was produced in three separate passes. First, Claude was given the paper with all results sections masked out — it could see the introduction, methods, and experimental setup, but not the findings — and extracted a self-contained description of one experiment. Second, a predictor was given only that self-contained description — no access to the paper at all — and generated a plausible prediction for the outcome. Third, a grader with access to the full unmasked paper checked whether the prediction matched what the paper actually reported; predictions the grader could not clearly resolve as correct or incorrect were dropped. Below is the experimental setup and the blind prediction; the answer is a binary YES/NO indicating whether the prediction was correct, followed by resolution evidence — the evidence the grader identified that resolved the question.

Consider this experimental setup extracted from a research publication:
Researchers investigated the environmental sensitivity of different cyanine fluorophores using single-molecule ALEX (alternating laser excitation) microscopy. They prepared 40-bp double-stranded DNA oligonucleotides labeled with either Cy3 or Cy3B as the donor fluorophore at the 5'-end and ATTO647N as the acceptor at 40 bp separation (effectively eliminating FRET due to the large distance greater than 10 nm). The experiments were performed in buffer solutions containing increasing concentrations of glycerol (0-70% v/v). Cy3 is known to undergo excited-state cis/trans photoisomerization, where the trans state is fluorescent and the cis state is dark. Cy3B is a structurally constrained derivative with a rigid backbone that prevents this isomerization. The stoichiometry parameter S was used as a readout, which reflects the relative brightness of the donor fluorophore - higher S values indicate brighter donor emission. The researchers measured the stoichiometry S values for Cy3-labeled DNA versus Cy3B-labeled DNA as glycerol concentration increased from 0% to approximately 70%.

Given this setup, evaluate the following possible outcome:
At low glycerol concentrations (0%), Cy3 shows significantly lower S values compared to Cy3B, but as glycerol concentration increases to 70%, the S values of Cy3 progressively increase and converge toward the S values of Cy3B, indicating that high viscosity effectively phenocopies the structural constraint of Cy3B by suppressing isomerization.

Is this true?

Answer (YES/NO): YES